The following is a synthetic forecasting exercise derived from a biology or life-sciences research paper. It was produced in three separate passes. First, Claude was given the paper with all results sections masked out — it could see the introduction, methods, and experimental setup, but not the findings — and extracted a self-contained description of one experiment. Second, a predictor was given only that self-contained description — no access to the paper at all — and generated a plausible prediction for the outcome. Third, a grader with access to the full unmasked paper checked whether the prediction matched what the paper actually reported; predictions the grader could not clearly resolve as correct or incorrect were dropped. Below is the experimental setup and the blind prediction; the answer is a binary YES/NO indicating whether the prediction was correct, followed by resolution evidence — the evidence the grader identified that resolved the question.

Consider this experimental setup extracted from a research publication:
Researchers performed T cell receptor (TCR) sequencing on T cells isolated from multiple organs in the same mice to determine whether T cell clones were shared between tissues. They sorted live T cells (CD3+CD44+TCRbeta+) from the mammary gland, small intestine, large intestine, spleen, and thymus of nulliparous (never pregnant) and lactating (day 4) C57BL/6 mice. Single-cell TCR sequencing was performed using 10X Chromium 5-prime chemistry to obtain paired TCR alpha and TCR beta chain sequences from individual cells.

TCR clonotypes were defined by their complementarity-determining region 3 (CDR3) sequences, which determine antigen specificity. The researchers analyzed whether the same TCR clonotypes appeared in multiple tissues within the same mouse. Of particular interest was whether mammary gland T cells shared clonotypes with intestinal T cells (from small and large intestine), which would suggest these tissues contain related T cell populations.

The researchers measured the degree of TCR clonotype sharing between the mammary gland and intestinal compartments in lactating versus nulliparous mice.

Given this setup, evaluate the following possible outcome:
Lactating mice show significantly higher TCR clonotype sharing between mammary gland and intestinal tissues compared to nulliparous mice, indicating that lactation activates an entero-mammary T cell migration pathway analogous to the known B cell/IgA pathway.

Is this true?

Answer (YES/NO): YES